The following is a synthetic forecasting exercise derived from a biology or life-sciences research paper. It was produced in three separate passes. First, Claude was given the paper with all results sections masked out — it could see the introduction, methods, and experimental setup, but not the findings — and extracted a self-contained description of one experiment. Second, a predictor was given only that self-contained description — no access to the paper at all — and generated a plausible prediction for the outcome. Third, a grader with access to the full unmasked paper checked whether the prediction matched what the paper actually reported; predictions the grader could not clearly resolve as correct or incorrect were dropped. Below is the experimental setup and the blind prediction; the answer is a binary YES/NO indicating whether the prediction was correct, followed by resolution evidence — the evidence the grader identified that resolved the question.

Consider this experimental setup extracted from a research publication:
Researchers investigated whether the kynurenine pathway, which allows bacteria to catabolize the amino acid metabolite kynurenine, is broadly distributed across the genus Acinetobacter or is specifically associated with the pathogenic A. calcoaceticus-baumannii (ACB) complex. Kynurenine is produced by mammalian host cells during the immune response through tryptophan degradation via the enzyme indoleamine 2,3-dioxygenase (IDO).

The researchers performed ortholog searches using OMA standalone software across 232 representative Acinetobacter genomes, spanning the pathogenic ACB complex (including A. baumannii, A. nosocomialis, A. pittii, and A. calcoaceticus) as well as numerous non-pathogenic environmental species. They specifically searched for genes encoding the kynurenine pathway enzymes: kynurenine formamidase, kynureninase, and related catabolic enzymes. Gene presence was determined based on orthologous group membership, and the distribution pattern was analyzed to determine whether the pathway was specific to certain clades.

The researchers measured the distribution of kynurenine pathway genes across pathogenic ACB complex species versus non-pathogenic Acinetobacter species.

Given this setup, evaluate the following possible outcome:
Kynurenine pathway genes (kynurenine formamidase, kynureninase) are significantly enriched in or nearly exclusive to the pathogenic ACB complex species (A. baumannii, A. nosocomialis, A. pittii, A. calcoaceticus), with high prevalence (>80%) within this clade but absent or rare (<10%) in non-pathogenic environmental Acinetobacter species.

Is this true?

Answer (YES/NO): YES